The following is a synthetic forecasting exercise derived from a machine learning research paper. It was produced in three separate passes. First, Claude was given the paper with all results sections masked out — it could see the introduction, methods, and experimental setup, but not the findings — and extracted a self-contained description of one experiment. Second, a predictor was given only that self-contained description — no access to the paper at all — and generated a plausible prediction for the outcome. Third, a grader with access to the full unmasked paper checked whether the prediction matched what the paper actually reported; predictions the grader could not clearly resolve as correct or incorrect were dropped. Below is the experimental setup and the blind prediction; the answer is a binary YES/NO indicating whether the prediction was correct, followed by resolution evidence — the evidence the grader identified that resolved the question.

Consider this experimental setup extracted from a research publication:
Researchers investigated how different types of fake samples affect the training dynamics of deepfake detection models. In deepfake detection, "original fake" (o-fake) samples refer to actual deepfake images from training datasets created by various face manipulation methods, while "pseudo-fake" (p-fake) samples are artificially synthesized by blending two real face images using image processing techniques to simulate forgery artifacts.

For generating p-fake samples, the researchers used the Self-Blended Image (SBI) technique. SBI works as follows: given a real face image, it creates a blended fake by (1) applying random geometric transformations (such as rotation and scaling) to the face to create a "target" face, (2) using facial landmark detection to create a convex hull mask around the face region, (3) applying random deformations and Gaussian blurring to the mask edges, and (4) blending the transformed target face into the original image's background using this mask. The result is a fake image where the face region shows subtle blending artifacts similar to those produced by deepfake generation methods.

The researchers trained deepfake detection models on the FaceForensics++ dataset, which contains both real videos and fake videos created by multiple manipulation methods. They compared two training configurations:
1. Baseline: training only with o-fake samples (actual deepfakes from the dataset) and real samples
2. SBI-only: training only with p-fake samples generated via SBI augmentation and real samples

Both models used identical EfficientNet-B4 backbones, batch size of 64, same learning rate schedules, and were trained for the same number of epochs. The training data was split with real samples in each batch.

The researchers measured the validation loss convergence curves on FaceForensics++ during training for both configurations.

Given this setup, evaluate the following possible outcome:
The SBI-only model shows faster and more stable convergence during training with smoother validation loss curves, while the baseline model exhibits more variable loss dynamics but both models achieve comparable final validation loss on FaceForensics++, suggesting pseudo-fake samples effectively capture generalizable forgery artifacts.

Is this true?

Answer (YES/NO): NO